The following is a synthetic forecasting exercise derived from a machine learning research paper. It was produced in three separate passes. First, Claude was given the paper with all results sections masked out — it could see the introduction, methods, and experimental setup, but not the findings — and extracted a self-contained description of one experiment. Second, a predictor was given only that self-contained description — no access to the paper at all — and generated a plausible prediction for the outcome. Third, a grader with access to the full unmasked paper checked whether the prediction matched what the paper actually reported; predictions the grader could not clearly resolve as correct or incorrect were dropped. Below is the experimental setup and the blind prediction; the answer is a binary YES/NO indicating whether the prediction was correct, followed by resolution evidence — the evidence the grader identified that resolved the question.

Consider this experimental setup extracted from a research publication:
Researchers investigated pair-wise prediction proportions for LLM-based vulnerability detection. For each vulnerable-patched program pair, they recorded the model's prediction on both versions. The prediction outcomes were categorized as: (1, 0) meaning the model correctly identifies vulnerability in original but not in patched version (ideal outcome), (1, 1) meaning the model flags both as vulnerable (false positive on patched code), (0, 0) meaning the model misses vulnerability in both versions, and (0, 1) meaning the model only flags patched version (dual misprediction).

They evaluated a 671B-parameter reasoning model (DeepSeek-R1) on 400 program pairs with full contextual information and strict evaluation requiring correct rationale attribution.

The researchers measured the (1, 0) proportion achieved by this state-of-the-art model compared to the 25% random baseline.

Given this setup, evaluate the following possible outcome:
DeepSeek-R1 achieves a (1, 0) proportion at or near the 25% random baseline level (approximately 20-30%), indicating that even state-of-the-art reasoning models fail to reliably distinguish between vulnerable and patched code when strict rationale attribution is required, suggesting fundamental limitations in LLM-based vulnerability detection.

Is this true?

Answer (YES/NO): NO